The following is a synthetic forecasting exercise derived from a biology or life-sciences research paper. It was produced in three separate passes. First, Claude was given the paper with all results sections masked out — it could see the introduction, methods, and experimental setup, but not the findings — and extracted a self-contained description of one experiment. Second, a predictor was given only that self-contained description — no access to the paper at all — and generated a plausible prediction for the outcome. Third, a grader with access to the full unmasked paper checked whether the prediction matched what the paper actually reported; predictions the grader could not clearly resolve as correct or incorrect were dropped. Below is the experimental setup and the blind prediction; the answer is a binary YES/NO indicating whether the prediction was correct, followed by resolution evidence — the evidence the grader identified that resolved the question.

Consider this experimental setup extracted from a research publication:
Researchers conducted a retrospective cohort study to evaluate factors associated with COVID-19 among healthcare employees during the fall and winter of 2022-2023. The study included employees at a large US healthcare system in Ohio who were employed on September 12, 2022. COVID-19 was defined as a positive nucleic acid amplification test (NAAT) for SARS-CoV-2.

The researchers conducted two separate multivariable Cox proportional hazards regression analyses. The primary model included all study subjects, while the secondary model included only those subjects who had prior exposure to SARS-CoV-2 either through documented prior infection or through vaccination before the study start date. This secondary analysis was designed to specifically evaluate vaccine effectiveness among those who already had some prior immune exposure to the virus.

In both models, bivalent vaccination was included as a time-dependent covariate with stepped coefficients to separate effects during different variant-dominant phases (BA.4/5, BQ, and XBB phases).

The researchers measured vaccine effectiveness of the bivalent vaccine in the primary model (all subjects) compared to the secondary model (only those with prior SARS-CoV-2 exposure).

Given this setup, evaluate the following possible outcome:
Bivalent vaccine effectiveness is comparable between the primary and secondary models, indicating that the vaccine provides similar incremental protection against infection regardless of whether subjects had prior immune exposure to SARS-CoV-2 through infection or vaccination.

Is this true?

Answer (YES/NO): NO